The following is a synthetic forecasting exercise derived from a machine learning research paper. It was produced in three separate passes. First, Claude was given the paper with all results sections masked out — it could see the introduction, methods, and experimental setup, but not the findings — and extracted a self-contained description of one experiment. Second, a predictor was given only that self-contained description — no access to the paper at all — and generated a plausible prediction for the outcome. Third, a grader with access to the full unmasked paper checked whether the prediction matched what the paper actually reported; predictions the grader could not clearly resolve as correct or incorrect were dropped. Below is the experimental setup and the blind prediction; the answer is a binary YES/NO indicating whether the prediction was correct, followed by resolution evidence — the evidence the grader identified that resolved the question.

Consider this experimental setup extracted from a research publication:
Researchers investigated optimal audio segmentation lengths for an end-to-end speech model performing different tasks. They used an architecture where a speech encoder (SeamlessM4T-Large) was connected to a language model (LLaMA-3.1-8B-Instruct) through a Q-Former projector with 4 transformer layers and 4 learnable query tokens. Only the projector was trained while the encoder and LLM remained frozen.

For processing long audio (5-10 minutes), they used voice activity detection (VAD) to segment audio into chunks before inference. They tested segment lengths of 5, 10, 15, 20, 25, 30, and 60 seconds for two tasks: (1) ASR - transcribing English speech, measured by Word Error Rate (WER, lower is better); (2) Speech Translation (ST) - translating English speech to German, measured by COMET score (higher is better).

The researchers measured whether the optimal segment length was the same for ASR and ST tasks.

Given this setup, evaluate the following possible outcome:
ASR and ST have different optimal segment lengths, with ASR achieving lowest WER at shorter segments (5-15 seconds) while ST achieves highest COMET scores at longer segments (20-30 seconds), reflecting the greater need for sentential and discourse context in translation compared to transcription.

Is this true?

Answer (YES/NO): NO